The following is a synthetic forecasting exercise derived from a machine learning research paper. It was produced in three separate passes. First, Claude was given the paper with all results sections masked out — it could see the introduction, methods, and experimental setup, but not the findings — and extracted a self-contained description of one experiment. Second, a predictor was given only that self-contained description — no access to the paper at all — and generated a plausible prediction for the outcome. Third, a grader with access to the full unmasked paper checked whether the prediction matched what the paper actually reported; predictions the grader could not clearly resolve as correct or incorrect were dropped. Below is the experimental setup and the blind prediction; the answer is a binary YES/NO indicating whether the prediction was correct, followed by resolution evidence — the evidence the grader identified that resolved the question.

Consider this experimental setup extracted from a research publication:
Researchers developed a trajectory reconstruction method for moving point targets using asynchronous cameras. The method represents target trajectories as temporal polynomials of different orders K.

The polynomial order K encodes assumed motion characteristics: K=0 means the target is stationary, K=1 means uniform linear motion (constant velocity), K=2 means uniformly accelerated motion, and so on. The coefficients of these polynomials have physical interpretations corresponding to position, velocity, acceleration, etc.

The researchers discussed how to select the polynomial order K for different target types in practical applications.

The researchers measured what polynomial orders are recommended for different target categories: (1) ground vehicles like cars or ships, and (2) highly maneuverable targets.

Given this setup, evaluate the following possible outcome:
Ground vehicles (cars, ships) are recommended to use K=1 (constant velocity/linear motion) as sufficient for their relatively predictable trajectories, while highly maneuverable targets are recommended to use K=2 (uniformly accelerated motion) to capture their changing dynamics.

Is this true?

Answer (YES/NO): YES